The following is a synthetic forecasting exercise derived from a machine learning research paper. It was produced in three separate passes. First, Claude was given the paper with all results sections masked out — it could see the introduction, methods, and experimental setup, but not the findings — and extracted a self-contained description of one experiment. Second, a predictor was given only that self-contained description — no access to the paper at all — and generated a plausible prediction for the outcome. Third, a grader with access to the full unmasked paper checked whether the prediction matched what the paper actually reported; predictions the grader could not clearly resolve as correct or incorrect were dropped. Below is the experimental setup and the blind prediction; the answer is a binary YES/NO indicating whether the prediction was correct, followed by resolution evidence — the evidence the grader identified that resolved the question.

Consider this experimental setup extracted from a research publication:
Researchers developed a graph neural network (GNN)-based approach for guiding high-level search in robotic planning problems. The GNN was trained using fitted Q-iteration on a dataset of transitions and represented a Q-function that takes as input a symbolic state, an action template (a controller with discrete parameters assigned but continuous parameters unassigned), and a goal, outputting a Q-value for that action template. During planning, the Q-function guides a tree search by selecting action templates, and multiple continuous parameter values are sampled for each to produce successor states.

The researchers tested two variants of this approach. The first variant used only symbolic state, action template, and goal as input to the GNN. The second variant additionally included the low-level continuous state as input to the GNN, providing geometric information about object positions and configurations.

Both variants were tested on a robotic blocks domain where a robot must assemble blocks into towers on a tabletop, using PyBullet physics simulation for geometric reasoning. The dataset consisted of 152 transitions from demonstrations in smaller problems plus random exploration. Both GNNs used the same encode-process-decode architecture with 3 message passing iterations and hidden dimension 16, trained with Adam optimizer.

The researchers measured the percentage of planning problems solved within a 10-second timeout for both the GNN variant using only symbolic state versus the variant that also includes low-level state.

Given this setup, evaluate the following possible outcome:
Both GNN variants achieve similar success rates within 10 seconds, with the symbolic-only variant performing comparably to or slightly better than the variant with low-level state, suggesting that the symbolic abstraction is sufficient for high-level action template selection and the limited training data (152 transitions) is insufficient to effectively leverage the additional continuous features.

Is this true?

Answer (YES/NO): YES